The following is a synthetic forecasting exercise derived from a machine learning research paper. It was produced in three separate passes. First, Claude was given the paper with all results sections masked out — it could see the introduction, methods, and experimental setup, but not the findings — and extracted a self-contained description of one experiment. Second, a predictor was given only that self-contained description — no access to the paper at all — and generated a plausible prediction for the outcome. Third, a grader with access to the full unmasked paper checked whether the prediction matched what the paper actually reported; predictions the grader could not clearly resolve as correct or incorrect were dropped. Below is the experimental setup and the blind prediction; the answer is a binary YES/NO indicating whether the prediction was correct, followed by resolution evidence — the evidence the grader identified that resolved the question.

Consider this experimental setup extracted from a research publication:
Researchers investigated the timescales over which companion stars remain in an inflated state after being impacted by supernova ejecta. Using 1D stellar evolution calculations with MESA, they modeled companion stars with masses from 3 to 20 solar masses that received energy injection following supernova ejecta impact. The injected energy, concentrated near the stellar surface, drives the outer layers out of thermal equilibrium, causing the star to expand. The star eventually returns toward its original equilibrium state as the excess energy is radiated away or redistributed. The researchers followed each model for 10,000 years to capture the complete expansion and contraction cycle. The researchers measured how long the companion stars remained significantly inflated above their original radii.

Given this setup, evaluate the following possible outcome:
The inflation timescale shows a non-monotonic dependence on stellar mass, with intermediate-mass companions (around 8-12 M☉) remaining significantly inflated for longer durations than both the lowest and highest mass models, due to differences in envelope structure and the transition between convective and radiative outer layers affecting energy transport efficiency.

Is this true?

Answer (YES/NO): NO